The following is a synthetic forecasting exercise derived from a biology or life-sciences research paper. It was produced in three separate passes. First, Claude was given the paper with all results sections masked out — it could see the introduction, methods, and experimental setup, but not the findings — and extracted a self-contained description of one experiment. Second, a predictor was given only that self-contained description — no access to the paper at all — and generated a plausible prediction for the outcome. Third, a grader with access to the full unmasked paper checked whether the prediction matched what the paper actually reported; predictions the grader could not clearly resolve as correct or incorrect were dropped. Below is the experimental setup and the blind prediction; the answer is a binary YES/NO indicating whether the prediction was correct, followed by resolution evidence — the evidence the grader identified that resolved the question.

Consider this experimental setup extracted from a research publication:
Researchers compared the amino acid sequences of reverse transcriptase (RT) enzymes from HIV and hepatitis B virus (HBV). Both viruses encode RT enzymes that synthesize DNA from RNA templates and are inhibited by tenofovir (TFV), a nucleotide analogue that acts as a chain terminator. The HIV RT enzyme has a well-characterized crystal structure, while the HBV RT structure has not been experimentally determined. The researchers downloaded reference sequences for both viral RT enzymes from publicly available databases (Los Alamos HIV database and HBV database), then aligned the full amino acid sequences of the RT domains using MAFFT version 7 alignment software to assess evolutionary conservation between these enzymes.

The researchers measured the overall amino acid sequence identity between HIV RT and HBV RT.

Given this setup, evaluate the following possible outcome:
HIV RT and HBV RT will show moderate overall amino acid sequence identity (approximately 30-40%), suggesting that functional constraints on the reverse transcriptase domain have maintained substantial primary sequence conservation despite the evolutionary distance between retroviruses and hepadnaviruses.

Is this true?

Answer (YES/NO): NO